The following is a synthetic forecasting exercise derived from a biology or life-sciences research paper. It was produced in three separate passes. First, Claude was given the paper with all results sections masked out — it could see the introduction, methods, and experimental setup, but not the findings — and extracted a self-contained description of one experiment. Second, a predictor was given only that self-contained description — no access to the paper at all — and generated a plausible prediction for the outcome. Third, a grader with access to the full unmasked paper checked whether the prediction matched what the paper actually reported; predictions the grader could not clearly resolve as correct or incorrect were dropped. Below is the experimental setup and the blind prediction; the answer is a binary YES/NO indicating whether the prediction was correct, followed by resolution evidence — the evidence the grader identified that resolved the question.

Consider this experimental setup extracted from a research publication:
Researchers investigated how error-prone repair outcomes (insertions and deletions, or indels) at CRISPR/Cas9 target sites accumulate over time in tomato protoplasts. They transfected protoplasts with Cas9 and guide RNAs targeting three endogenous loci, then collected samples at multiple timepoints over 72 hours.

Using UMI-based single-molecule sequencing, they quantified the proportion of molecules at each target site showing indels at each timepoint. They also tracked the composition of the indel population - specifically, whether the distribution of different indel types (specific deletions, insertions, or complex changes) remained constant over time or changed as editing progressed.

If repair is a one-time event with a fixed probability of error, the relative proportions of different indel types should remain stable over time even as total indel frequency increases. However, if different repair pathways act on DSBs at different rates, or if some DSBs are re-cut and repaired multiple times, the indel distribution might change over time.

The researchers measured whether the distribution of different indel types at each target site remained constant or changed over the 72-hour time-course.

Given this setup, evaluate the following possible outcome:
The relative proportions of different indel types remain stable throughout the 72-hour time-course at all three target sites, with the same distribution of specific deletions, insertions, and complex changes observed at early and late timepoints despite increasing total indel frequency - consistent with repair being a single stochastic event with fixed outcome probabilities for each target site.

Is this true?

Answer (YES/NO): NO